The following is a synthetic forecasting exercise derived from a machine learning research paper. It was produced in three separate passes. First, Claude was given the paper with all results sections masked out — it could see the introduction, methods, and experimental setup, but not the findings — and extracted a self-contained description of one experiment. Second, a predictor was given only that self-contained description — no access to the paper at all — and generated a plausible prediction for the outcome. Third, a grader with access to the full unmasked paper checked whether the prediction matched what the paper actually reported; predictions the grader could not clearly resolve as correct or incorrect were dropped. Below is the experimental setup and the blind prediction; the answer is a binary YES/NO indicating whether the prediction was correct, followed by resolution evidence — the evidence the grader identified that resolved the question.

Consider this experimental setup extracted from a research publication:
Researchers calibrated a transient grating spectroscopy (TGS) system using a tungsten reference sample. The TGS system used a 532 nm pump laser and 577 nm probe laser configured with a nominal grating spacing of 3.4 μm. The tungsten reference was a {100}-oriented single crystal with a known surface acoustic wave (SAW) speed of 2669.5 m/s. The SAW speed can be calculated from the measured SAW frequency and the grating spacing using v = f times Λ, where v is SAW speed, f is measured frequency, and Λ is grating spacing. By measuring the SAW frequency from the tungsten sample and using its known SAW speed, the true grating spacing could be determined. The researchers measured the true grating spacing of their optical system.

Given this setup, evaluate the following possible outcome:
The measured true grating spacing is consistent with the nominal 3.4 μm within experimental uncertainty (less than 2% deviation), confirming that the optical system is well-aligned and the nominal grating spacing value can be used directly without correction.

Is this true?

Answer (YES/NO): NO